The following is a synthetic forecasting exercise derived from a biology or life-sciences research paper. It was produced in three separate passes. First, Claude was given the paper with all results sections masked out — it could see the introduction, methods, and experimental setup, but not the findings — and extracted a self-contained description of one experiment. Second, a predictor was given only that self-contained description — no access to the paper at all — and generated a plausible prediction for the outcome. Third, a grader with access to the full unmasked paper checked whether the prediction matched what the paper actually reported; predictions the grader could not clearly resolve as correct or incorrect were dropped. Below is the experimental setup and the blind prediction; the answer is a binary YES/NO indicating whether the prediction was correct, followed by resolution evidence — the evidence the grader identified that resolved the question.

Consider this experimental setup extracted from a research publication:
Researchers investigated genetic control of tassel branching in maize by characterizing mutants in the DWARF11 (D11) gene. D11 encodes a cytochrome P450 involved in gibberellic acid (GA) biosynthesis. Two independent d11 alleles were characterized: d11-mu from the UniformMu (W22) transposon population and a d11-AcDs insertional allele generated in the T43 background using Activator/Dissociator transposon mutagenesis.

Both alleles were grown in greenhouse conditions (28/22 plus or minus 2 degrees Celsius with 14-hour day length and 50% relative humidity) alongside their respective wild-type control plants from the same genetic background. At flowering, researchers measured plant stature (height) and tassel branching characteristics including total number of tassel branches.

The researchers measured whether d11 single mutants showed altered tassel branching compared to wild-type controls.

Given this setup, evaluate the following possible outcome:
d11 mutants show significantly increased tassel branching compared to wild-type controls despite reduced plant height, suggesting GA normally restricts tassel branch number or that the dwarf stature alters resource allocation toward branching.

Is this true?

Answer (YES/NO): NO